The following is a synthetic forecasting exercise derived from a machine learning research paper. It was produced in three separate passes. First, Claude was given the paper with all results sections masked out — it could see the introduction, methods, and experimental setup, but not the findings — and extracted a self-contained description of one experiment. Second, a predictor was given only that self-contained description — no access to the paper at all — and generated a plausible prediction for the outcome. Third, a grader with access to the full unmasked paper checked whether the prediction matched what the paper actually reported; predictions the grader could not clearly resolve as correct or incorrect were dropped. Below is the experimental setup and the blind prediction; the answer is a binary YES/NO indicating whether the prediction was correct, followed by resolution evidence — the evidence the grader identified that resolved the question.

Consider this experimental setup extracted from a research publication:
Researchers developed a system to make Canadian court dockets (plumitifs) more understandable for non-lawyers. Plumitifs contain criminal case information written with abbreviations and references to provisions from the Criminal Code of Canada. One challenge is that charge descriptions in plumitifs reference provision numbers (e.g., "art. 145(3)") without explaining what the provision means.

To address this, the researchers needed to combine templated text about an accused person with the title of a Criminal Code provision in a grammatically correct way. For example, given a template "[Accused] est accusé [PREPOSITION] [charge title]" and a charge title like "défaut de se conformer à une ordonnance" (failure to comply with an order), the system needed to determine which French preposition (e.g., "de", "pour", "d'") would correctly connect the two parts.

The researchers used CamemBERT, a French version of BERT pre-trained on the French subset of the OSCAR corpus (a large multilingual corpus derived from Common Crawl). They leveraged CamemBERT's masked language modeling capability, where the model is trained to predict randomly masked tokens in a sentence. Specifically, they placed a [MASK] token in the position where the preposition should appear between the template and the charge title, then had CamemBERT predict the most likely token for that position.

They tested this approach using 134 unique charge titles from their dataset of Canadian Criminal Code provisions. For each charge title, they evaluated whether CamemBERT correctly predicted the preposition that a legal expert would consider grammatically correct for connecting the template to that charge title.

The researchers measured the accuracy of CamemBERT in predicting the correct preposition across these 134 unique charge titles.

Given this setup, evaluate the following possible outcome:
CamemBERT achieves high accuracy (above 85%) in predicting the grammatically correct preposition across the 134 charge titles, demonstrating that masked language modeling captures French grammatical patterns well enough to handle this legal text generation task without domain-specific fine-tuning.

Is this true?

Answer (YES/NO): NO